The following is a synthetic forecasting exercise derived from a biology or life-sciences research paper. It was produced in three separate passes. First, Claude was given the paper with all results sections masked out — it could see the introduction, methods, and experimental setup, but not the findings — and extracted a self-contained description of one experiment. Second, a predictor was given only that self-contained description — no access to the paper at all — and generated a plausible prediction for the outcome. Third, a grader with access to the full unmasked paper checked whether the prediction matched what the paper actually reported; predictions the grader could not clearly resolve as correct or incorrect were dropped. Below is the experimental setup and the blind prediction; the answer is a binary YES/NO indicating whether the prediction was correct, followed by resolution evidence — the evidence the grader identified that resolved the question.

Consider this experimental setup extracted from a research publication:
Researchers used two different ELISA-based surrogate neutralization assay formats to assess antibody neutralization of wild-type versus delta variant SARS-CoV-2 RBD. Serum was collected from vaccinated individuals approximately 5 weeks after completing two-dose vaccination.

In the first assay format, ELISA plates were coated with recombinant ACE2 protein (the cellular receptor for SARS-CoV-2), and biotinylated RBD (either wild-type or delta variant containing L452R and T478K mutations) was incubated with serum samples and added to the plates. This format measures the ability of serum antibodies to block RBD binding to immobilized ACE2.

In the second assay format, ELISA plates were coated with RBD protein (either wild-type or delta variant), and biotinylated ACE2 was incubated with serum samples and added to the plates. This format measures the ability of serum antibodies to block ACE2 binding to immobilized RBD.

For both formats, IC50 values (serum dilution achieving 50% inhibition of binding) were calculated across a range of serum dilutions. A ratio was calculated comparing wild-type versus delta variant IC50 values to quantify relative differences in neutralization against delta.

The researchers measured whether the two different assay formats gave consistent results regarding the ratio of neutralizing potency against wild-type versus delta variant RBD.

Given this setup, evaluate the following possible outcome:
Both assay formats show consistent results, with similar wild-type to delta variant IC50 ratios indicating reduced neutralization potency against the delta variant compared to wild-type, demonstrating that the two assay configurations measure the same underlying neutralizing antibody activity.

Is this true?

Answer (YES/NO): YES